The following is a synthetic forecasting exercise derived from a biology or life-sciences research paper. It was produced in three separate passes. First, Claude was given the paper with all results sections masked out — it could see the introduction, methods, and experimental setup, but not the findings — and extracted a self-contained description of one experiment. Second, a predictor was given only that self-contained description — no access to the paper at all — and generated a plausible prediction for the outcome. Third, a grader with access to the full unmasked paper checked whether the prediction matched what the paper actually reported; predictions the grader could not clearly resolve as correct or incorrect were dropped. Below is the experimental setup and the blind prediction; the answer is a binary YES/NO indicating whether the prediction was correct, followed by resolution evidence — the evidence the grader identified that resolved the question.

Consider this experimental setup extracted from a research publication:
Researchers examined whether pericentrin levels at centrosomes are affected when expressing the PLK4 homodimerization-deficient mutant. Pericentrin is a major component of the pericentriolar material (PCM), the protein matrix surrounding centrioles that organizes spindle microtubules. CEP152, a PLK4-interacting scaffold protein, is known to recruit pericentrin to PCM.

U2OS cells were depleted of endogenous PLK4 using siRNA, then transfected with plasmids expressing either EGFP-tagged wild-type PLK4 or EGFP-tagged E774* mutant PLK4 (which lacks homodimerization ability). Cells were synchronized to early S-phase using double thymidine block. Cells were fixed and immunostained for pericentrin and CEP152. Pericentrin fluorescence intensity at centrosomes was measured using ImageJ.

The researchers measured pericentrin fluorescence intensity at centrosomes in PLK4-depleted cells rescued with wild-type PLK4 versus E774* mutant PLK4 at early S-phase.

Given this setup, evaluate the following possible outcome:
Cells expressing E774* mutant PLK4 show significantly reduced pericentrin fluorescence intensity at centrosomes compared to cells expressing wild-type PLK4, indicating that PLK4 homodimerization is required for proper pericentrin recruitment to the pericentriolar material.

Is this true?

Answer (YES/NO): YES